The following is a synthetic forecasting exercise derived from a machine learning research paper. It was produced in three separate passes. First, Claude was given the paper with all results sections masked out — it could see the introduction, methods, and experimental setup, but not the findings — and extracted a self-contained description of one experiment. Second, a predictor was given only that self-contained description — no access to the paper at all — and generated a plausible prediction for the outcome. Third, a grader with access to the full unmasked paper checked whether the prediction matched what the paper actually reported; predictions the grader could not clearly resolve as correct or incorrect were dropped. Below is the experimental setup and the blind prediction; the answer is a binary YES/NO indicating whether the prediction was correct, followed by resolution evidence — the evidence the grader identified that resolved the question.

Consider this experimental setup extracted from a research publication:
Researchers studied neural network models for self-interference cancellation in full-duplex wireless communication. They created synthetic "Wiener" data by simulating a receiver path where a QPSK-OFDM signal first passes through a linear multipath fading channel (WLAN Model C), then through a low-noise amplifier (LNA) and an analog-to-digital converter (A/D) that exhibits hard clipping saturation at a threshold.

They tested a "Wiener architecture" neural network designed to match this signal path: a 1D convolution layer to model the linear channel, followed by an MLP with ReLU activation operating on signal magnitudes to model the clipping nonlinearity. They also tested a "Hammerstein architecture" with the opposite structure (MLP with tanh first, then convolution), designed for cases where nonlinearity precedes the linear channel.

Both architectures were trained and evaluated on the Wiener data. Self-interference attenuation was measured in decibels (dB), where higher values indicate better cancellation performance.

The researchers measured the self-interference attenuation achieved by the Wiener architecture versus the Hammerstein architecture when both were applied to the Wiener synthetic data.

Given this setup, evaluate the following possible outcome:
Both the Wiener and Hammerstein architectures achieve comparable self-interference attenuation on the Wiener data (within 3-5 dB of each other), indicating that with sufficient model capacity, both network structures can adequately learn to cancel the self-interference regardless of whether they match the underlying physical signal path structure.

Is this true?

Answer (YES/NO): NO